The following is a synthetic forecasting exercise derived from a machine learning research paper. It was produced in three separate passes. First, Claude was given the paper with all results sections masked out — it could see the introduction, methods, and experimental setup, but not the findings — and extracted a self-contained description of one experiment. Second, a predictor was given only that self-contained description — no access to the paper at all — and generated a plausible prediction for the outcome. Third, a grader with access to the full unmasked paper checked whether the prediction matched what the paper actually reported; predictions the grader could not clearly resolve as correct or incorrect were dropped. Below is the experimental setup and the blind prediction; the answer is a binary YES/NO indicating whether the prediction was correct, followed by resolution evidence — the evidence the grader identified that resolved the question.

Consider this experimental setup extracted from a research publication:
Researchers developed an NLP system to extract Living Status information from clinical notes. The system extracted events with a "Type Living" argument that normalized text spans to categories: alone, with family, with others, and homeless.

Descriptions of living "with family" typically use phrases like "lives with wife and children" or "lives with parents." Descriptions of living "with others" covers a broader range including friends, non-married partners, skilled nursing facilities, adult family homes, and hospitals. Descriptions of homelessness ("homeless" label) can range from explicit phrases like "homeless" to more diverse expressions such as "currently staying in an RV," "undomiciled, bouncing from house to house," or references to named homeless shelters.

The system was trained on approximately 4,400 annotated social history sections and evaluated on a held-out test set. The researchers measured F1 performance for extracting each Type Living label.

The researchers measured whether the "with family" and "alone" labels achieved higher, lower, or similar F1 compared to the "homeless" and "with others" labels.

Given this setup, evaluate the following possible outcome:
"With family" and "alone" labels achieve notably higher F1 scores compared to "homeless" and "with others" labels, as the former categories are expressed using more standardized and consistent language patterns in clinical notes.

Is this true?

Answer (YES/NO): YES